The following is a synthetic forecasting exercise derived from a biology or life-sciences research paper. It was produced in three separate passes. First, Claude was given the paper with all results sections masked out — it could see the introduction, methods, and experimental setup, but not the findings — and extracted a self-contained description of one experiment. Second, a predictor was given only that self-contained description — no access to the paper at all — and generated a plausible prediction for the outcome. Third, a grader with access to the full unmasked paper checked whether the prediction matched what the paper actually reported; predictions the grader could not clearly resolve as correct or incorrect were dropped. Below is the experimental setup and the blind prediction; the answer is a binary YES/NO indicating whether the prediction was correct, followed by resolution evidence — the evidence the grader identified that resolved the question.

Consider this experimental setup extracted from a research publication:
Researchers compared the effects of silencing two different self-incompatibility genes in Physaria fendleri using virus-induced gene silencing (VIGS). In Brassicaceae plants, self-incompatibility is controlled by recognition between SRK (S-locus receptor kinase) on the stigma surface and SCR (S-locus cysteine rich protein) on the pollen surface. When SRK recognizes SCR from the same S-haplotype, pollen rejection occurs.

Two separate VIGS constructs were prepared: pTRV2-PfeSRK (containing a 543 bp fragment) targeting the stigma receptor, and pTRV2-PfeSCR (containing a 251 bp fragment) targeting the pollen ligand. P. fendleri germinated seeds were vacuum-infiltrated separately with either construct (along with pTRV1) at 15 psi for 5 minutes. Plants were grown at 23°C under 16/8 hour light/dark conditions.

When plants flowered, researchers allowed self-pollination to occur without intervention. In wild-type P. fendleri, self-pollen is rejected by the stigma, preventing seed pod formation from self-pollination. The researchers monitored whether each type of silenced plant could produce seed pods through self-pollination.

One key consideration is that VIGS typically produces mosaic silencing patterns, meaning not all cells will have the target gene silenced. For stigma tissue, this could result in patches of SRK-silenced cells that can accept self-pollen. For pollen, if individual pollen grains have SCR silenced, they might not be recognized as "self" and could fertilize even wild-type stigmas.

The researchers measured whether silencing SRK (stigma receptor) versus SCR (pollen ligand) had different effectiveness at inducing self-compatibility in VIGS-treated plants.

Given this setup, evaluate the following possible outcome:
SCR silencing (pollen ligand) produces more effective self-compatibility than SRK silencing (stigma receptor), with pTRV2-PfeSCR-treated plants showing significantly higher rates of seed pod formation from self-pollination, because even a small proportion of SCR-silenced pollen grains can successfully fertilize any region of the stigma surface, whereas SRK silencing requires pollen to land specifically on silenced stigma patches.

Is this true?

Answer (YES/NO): NO